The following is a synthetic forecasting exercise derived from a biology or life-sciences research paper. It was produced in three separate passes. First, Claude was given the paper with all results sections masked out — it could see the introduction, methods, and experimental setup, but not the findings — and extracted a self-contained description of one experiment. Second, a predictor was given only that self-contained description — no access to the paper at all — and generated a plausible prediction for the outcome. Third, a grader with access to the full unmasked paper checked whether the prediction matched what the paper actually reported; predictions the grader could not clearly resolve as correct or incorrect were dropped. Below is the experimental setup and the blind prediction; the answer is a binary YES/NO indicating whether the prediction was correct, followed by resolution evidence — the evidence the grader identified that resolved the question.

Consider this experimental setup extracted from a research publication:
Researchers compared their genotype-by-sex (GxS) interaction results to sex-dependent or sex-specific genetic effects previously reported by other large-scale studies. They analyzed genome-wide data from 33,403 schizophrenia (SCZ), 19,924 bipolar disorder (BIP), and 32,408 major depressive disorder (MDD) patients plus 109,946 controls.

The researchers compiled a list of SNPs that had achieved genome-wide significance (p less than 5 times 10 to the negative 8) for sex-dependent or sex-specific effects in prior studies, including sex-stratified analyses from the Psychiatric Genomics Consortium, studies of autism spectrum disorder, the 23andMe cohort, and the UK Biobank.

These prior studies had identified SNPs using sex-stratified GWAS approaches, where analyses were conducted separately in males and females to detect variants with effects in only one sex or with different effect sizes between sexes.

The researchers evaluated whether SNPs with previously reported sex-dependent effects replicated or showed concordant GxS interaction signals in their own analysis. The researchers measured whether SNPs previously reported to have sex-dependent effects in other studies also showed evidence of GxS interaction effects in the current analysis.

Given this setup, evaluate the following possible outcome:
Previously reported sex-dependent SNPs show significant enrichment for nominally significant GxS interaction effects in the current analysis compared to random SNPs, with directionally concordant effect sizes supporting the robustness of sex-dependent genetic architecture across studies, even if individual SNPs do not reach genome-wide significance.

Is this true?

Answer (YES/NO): NO